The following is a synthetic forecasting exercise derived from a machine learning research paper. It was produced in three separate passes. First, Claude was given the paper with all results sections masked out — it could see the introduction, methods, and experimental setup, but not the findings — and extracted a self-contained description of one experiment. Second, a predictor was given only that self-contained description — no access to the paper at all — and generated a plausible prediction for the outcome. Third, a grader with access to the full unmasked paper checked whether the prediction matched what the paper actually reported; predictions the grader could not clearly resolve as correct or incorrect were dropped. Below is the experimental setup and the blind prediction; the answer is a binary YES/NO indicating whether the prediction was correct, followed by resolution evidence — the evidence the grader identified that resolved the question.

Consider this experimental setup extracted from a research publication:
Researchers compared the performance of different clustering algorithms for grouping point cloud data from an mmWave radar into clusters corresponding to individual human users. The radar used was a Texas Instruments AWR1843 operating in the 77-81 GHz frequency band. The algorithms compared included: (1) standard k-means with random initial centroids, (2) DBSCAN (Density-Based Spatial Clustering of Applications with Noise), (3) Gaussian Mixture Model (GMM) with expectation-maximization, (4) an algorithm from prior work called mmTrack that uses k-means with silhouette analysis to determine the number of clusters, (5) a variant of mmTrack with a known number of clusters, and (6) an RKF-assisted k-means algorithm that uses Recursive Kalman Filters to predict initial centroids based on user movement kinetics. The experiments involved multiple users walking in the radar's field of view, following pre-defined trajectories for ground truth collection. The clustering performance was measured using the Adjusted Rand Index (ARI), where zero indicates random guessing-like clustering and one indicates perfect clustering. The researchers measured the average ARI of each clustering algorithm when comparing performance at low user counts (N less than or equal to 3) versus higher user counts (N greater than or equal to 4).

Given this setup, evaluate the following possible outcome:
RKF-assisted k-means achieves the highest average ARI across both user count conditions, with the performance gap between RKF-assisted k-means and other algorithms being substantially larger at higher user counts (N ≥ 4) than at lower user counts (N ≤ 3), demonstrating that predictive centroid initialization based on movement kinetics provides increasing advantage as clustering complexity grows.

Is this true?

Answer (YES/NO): NO